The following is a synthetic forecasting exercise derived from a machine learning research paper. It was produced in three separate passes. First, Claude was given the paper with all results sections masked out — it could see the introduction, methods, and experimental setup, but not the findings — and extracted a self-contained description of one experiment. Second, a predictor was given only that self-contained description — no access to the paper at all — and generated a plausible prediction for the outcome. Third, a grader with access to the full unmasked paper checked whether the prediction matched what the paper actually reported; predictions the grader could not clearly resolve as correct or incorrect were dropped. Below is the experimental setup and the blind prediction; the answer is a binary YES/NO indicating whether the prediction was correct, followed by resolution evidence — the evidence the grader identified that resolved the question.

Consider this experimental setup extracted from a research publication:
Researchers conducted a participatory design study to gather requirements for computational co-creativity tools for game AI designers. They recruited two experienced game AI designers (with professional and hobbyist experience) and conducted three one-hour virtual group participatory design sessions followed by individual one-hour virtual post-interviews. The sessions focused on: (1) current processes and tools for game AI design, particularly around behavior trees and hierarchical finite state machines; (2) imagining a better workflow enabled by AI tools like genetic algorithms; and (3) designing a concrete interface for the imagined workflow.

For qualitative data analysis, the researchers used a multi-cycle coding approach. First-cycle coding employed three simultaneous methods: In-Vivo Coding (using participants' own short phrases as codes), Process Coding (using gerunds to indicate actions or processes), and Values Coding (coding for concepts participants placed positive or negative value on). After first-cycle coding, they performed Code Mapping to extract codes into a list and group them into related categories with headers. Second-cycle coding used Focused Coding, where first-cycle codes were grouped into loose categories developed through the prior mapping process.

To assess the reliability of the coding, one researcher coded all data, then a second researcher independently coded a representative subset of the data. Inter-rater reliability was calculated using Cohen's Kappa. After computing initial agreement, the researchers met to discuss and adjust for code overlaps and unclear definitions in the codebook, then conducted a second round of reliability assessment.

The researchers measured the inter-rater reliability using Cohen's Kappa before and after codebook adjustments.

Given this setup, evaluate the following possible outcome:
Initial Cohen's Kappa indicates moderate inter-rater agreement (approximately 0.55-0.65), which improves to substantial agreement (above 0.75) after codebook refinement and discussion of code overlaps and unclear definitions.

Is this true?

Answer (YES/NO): NO